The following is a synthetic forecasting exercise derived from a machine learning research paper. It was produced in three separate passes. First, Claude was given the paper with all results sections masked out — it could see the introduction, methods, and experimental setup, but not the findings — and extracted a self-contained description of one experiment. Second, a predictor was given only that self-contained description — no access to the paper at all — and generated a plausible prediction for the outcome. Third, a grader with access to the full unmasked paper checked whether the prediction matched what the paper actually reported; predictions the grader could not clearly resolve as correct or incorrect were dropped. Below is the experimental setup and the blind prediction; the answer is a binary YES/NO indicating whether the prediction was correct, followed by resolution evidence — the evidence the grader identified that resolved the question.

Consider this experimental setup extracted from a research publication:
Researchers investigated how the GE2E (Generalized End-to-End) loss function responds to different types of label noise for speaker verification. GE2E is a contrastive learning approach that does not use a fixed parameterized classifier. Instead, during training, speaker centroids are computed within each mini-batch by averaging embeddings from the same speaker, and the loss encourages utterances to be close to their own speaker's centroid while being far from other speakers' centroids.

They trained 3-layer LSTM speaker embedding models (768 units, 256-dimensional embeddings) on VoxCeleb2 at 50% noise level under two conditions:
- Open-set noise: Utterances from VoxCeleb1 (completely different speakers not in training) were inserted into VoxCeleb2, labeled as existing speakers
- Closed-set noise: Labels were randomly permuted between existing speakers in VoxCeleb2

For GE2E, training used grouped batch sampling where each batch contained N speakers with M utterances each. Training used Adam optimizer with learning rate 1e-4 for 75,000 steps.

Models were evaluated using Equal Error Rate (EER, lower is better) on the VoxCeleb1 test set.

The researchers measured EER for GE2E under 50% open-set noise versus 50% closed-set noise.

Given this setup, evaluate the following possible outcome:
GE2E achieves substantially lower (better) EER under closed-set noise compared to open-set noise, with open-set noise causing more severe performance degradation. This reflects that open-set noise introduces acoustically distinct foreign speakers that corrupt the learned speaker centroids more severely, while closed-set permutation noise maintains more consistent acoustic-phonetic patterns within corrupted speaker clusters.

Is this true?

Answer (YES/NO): YES